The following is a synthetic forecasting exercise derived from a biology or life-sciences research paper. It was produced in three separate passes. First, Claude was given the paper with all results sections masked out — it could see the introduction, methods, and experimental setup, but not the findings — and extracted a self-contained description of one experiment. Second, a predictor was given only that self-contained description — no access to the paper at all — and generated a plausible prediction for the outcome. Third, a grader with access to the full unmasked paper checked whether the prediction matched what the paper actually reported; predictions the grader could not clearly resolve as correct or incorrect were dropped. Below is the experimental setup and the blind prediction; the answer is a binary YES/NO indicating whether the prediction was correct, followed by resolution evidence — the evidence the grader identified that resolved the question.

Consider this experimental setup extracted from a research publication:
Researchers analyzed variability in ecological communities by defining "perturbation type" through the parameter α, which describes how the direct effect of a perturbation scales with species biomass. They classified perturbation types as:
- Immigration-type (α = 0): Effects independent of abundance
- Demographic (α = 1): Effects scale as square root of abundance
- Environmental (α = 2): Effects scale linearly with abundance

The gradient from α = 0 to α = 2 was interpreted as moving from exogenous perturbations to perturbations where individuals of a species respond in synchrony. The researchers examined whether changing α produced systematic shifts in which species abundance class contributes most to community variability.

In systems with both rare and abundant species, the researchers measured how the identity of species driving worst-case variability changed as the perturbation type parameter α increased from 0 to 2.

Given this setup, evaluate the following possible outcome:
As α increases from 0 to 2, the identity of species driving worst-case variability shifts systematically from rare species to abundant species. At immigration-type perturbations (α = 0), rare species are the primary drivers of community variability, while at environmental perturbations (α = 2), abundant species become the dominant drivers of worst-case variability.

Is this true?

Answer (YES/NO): YES